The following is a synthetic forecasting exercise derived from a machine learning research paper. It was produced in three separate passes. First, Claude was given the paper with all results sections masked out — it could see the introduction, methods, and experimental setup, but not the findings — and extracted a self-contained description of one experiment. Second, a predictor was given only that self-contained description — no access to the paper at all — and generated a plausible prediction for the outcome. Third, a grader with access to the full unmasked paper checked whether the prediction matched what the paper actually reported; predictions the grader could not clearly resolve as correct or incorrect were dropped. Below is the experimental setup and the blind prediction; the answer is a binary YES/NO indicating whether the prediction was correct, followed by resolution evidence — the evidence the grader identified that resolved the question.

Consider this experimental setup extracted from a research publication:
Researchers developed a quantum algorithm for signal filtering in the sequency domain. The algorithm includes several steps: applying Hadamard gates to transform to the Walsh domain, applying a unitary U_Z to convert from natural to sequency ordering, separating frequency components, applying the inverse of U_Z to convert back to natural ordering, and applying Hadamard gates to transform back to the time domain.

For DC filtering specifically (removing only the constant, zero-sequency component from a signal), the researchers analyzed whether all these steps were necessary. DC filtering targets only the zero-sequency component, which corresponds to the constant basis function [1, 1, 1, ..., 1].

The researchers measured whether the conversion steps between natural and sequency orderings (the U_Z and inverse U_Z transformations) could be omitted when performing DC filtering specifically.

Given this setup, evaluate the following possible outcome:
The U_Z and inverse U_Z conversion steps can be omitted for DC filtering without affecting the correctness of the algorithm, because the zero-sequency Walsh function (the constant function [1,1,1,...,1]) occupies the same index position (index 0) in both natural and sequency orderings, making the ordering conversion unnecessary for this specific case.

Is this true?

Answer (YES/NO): YES